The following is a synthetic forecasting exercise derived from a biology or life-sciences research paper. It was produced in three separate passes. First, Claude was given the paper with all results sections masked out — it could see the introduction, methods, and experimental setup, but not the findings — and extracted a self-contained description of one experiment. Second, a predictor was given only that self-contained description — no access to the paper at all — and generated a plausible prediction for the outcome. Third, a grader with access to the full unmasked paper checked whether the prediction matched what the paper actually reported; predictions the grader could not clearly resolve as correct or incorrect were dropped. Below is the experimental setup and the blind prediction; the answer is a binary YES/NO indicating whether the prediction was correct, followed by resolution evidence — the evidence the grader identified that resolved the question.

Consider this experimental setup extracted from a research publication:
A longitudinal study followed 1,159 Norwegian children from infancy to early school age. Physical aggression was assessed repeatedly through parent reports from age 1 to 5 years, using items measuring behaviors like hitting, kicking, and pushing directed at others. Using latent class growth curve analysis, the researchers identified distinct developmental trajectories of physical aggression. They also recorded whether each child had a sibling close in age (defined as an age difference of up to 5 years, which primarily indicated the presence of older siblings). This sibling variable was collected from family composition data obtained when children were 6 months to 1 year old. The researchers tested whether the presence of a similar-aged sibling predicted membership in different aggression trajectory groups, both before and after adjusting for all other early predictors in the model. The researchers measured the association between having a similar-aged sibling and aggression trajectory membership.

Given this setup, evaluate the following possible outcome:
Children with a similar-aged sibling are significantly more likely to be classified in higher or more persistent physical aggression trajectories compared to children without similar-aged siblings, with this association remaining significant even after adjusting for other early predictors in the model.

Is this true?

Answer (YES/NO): YES